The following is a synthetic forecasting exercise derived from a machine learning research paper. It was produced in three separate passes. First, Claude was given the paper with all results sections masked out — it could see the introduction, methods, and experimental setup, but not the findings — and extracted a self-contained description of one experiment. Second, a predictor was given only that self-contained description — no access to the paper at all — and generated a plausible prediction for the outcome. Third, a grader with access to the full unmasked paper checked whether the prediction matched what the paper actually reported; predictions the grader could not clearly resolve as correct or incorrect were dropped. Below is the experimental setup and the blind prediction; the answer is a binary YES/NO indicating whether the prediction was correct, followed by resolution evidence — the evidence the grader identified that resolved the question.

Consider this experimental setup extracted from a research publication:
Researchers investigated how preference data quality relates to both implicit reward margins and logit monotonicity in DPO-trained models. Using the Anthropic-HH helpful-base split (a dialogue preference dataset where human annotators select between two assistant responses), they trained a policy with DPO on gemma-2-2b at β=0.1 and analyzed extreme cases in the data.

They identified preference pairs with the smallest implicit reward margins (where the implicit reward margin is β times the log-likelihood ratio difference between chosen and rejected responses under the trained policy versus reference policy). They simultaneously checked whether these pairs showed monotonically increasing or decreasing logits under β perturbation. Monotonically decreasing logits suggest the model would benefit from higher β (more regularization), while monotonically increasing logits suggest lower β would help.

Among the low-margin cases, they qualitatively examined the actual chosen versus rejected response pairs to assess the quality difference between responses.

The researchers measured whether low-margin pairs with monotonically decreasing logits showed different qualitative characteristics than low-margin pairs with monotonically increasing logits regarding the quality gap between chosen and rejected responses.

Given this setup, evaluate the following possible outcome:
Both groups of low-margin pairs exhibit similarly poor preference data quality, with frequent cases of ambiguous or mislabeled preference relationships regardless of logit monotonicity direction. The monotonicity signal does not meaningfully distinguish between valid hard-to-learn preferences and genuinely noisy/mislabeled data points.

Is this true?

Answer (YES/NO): NO